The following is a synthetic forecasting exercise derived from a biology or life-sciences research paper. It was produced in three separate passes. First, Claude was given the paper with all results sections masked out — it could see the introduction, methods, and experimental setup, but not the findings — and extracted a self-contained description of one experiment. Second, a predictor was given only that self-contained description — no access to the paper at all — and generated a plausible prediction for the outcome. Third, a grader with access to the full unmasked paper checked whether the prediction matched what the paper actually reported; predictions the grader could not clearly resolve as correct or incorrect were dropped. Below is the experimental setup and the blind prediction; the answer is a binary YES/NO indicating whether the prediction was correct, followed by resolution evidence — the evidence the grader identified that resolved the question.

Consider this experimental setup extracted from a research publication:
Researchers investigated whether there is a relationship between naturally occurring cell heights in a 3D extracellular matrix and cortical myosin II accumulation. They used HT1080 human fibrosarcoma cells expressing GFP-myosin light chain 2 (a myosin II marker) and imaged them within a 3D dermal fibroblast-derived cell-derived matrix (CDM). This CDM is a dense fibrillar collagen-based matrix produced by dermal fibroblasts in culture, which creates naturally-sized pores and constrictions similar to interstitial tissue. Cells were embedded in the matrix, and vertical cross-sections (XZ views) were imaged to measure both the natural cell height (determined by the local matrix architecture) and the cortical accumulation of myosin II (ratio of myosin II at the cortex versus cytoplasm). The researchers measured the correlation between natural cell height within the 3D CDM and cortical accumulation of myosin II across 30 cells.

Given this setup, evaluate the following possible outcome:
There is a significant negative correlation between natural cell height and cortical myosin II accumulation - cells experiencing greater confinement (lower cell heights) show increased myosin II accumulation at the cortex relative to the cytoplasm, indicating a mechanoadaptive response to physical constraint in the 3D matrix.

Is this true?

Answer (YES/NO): YES